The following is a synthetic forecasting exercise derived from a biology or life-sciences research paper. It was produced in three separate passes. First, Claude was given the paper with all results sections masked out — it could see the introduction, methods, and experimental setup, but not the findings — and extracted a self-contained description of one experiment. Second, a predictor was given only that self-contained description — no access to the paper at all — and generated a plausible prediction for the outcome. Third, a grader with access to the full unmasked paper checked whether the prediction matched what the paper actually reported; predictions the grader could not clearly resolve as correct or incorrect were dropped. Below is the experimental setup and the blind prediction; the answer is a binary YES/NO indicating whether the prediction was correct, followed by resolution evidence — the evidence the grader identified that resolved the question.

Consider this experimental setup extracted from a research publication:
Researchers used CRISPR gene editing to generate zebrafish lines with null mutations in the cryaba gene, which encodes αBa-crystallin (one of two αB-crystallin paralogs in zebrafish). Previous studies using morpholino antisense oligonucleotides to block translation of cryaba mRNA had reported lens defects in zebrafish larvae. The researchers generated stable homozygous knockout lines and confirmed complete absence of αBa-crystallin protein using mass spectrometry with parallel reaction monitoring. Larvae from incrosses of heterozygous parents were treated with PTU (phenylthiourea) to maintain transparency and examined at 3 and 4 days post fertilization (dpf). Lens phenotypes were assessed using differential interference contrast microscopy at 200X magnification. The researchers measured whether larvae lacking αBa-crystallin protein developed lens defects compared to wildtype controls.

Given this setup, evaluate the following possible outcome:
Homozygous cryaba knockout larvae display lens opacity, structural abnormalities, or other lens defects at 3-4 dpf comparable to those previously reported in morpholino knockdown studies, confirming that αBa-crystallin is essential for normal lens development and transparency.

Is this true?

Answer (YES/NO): NO